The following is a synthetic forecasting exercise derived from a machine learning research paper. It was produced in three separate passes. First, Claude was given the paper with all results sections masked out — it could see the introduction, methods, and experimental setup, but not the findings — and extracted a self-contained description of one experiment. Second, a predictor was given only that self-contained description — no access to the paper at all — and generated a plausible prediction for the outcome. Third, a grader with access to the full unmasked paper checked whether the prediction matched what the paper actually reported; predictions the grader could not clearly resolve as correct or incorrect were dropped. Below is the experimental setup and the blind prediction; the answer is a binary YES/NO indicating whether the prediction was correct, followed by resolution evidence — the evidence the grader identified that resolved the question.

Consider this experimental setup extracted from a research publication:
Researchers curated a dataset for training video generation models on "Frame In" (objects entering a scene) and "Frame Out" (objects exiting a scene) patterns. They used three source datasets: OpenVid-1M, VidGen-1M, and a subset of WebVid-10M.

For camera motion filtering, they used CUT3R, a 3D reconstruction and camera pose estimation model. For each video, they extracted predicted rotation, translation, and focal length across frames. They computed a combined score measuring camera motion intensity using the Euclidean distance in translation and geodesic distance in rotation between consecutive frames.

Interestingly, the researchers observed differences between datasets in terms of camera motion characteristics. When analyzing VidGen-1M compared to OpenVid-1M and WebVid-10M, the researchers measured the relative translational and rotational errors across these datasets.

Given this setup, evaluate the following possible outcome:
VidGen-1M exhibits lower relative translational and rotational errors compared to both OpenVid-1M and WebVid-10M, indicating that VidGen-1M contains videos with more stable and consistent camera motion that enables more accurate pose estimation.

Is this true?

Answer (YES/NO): NO